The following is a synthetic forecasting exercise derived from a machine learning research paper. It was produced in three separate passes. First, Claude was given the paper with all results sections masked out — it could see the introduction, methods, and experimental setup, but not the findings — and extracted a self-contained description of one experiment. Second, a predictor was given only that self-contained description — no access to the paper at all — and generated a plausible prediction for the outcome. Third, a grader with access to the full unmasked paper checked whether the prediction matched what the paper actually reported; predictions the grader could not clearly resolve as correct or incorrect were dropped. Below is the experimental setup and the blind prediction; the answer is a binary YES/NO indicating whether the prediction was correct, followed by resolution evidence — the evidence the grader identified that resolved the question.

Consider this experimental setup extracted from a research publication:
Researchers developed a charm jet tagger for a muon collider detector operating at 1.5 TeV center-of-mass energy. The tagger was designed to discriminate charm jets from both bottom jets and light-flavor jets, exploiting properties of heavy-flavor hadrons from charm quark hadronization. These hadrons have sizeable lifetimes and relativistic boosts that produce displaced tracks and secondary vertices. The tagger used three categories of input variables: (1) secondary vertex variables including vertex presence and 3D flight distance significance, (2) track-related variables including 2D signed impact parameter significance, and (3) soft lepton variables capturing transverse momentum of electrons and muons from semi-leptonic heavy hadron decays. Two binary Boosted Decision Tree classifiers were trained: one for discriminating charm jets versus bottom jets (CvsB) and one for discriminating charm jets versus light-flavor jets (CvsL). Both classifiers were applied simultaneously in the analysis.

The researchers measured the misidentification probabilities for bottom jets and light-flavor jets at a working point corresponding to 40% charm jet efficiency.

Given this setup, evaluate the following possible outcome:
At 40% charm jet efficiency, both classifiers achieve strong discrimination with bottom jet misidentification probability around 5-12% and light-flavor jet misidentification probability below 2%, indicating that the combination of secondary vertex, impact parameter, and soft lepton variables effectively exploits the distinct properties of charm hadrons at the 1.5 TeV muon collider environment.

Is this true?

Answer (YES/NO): NO